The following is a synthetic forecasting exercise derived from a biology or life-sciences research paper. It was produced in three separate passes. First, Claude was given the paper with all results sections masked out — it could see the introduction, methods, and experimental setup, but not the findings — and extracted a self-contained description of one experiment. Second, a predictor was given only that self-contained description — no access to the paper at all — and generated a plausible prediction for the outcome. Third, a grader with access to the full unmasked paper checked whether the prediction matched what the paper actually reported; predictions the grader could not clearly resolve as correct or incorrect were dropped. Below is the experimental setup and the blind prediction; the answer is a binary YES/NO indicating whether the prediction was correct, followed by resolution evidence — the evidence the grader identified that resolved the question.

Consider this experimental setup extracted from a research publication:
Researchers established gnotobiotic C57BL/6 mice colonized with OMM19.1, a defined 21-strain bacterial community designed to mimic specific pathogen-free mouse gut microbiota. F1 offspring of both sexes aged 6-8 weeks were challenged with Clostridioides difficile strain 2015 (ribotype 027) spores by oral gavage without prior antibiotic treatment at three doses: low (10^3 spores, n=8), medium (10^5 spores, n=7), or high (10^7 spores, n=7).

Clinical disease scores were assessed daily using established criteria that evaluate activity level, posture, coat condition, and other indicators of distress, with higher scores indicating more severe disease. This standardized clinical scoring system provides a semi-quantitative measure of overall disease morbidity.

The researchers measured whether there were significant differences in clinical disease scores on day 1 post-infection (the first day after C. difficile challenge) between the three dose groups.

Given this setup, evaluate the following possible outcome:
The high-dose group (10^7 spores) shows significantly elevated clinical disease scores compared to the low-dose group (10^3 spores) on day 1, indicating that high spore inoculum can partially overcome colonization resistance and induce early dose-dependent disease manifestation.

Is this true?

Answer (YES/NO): YES